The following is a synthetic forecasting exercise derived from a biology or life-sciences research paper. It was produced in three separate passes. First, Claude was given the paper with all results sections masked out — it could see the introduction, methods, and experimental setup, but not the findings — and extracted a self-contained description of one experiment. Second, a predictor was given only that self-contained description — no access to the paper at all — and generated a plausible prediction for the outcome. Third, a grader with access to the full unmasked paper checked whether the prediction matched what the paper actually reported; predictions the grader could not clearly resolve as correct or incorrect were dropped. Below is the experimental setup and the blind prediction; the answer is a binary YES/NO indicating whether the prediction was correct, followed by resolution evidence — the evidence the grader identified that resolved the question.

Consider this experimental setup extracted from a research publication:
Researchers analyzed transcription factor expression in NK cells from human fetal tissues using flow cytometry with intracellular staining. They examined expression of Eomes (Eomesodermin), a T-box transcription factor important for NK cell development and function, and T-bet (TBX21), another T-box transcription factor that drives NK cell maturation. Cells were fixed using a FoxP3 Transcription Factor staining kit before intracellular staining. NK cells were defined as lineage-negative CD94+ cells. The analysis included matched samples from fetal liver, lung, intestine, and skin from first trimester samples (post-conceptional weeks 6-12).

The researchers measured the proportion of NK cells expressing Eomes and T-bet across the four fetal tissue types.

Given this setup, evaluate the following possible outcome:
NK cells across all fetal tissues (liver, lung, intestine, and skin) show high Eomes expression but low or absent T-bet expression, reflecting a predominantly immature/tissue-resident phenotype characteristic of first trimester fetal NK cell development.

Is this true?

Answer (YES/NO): NO